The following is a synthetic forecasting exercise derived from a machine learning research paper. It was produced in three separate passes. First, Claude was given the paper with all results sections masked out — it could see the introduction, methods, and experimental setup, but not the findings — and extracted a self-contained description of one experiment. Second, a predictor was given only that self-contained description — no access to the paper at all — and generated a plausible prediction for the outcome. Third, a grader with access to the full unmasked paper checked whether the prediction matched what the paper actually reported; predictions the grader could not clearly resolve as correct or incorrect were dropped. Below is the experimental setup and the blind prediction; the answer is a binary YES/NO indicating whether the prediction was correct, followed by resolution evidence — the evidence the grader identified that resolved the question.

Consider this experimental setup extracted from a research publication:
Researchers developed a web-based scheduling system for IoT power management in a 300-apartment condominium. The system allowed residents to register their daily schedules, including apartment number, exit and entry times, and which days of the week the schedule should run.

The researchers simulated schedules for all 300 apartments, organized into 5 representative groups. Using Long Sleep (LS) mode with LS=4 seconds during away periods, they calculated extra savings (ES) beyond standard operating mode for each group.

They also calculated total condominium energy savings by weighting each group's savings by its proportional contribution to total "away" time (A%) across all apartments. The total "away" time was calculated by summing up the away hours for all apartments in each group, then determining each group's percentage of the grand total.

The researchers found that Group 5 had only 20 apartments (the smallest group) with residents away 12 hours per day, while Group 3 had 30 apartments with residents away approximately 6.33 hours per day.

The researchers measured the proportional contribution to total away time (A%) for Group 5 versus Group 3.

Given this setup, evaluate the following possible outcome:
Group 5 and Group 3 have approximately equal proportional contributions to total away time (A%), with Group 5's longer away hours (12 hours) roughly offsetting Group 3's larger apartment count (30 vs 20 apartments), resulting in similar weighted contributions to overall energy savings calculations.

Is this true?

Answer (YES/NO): NO